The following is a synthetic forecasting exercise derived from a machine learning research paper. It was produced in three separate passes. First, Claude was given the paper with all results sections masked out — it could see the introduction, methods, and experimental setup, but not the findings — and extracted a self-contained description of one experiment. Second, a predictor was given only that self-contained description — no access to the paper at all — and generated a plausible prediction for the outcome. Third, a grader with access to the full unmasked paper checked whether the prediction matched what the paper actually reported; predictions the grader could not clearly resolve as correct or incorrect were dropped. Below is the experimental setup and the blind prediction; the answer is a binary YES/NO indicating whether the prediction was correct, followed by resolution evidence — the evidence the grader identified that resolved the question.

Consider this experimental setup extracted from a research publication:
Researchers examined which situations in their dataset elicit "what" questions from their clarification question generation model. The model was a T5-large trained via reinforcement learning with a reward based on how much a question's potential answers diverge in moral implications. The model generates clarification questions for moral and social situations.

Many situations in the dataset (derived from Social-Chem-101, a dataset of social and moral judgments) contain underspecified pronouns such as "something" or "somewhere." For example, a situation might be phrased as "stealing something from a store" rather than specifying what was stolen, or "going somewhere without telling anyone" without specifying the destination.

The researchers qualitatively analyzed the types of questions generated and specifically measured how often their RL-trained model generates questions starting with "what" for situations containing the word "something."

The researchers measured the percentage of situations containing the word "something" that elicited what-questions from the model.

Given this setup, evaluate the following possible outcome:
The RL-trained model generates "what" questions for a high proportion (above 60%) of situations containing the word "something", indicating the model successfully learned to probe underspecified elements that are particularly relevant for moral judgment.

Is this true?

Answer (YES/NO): NO